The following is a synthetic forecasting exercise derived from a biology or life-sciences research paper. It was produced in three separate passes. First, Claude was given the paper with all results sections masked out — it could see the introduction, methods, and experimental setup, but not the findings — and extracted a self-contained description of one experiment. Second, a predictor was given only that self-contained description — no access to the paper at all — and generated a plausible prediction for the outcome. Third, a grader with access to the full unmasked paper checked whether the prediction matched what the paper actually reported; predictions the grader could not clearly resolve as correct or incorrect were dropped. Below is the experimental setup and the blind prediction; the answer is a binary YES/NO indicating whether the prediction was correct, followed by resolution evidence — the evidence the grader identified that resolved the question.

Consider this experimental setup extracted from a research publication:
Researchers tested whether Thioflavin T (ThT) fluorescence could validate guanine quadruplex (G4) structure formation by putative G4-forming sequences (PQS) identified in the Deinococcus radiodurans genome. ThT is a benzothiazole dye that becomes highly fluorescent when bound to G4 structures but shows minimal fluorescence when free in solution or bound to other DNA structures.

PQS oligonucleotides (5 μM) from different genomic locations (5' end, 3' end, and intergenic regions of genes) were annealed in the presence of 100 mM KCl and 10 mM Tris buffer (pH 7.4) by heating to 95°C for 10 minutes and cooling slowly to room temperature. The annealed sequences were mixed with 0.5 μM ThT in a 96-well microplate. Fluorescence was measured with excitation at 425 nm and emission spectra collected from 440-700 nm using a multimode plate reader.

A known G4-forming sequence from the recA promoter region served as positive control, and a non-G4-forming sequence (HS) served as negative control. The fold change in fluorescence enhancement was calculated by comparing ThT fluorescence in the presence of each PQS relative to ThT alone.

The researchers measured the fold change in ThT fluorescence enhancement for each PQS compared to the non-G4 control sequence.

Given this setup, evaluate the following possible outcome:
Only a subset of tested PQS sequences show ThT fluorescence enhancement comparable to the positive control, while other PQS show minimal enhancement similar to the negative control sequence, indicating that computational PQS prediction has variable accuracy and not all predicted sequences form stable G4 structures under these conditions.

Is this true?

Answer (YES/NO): NO